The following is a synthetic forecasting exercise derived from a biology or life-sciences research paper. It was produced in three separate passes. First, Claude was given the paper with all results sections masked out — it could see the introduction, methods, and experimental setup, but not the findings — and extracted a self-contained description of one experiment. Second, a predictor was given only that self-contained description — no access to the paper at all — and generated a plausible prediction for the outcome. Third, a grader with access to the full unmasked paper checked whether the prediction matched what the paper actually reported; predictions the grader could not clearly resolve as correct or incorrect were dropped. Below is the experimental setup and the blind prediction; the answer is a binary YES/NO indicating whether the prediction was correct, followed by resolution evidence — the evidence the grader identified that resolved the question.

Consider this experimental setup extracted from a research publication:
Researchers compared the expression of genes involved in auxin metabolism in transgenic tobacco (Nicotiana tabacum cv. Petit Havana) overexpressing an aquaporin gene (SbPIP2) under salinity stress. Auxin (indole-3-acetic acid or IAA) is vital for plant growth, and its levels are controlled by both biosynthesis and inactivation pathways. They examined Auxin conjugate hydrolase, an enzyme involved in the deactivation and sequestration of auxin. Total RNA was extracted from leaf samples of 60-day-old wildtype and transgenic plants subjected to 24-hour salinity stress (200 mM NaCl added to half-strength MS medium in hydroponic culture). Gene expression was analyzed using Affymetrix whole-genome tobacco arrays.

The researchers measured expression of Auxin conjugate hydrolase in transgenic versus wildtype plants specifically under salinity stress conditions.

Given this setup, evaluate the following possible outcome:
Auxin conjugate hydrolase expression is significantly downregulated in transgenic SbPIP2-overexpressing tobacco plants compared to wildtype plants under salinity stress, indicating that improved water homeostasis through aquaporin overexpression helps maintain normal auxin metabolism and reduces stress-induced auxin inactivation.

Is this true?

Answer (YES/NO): YES